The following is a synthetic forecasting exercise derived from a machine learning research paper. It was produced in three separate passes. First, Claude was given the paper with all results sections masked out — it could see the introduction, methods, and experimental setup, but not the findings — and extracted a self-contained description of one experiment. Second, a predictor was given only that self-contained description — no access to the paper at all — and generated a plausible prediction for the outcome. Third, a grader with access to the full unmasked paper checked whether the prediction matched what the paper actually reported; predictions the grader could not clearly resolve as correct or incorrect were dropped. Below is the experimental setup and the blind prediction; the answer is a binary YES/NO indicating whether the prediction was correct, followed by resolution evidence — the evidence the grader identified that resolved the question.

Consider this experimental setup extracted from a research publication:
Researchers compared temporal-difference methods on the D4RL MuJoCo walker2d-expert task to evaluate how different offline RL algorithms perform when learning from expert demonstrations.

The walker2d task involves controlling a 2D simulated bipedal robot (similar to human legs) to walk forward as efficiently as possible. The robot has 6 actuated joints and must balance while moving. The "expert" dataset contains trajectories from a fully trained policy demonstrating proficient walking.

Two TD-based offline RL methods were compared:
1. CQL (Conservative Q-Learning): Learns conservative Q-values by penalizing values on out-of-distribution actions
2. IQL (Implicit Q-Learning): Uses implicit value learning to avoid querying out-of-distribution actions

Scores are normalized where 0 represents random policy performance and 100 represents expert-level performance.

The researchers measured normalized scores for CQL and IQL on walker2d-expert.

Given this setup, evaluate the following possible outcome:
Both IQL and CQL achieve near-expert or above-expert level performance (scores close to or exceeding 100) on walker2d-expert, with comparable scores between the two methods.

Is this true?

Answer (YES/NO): YES